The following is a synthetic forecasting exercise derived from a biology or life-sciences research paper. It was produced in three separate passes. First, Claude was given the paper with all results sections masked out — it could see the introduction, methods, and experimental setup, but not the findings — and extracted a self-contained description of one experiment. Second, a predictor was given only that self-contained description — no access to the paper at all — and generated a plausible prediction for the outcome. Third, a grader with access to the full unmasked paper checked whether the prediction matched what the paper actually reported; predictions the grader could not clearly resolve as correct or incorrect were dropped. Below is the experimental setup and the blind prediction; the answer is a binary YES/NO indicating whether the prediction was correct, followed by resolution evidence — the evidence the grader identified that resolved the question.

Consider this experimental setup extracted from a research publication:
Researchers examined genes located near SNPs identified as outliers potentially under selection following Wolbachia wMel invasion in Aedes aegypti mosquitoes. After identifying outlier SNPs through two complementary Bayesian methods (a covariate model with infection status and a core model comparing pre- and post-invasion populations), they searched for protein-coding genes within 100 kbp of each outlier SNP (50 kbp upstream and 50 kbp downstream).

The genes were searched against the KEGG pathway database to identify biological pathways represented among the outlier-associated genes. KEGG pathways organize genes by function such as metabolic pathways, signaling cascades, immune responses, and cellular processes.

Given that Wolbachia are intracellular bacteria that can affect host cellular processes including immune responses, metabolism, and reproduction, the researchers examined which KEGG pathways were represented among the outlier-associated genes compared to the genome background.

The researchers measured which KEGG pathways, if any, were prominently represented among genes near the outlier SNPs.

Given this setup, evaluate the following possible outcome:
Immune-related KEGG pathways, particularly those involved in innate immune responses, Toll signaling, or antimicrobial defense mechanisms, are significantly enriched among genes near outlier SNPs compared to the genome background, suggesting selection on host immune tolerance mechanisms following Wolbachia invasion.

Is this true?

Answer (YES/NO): YES